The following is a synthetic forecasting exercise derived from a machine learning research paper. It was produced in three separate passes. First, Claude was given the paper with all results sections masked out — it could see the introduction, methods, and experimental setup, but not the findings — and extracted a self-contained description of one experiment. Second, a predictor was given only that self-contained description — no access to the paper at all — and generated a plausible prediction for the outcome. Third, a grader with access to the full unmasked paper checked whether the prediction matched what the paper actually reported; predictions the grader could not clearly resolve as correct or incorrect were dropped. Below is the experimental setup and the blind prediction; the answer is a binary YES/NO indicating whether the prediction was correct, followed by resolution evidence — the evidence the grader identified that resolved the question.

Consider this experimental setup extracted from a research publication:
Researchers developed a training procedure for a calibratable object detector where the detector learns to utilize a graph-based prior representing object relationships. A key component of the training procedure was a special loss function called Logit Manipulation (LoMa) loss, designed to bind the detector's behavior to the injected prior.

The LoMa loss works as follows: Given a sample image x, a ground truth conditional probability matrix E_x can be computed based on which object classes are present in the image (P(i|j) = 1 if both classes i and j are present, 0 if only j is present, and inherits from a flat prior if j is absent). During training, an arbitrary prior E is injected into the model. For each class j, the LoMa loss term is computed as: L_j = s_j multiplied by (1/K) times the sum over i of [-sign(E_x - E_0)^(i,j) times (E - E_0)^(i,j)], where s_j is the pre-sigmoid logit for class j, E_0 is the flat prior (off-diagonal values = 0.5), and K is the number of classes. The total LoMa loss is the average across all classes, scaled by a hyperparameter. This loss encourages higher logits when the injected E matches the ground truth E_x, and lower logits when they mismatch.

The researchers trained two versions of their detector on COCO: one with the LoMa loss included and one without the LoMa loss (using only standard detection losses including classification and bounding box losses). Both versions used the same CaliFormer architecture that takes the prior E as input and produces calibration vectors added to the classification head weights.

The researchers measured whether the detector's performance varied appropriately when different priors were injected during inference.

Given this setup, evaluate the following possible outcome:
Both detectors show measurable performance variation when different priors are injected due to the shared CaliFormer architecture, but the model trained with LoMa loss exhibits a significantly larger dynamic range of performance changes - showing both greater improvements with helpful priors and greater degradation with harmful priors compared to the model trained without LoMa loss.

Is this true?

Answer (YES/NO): NO